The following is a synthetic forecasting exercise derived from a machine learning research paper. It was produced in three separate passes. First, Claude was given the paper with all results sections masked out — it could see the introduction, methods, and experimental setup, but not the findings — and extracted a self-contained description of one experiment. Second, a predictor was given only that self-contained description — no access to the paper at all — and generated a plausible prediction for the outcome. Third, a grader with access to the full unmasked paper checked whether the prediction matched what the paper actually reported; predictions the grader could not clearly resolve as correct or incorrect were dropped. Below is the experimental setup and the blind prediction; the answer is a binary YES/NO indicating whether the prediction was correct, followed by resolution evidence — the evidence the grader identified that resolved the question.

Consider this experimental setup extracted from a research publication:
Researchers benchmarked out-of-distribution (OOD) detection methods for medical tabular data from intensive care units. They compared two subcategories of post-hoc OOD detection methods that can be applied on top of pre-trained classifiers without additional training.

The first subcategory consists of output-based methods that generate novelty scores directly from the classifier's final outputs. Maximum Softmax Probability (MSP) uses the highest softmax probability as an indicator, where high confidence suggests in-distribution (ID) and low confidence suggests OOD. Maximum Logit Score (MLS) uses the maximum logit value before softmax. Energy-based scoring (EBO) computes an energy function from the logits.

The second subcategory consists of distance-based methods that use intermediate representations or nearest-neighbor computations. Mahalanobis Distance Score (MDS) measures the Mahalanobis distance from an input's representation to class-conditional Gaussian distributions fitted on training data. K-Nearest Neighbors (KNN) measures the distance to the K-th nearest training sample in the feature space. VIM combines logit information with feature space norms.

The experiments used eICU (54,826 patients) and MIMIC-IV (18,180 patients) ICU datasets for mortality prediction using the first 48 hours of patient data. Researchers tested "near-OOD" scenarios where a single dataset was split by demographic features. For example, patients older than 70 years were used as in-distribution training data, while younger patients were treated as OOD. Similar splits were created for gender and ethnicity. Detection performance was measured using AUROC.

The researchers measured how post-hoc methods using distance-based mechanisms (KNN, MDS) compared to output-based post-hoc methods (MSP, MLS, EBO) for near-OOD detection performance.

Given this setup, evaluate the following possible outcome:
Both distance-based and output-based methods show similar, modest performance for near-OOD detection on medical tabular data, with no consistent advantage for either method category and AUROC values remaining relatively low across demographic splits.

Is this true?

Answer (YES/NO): NO